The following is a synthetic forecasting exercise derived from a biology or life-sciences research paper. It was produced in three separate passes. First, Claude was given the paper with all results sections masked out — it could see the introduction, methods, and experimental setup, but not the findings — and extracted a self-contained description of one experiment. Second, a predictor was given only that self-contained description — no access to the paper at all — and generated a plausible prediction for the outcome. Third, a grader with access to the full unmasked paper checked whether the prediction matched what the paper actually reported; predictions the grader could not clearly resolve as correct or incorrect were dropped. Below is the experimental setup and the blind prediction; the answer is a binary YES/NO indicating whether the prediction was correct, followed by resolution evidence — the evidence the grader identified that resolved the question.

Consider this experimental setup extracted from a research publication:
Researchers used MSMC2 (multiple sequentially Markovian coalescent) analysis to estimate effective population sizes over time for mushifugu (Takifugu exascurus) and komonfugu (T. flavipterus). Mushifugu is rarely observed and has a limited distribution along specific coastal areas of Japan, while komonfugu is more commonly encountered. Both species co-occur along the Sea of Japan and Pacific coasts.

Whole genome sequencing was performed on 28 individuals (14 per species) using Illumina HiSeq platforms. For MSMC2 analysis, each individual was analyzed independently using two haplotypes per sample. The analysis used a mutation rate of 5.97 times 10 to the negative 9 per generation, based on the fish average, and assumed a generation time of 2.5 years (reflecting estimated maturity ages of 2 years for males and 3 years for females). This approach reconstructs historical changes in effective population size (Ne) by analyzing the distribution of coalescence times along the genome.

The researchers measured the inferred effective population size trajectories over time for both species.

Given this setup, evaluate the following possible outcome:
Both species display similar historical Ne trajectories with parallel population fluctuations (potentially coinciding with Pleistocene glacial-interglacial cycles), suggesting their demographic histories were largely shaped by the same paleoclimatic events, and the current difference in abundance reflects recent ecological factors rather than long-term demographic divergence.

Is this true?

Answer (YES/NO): NO